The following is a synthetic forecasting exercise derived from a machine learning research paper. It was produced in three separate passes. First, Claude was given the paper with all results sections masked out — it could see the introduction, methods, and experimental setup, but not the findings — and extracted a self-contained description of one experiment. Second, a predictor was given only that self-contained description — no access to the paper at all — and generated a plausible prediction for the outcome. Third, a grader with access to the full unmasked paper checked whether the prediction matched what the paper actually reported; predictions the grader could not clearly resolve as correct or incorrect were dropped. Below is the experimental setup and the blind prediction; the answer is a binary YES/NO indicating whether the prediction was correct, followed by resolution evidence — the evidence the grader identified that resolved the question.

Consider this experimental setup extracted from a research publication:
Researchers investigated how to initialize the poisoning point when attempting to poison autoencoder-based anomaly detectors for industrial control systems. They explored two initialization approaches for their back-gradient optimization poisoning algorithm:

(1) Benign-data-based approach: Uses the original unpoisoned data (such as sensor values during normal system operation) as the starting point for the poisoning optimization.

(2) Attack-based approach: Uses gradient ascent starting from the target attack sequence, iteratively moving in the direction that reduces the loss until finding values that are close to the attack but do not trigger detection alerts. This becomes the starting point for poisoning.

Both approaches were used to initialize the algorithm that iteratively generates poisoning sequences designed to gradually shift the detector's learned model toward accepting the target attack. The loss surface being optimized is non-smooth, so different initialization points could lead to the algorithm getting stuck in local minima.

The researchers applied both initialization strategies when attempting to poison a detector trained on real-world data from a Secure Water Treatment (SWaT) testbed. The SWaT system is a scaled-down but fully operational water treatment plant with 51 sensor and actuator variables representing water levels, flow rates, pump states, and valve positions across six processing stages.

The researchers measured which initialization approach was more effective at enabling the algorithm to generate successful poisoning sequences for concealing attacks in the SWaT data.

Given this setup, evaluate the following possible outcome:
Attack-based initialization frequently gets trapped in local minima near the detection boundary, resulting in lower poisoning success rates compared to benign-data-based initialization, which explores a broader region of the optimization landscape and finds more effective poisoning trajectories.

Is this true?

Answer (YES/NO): NO